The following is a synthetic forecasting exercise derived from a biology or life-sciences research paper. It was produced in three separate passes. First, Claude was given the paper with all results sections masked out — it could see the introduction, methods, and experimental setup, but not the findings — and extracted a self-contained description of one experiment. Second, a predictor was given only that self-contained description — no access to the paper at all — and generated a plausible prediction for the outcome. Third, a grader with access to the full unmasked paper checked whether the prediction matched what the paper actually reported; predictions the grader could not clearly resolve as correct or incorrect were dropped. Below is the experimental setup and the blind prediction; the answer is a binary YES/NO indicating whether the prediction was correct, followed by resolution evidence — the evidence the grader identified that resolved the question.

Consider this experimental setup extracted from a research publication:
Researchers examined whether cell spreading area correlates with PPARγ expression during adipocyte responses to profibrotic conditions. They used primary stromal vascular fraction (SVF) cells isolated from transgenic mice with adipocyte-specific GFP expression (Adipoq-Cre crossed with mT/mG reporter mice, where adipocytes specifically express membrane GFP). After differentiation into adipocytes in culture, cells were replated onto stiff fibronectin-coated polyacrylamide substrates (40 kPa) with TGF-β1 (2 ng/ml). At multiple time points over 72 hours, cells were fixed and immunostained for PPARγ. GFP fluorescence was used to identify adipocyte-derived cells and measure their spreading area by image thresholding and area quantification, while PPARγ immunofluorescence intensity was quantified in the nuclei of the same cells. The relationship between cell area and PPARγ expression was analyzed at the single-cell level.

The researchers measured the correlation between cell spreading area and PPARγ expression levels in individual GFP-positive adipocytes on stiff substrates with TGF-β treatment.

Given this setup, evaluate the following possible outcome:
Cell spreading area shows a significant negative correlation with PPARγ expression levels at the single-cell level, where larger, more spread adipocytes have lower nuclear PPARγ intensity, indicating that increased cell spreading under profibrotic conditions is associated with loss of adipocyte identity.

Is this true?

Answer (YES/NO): YES